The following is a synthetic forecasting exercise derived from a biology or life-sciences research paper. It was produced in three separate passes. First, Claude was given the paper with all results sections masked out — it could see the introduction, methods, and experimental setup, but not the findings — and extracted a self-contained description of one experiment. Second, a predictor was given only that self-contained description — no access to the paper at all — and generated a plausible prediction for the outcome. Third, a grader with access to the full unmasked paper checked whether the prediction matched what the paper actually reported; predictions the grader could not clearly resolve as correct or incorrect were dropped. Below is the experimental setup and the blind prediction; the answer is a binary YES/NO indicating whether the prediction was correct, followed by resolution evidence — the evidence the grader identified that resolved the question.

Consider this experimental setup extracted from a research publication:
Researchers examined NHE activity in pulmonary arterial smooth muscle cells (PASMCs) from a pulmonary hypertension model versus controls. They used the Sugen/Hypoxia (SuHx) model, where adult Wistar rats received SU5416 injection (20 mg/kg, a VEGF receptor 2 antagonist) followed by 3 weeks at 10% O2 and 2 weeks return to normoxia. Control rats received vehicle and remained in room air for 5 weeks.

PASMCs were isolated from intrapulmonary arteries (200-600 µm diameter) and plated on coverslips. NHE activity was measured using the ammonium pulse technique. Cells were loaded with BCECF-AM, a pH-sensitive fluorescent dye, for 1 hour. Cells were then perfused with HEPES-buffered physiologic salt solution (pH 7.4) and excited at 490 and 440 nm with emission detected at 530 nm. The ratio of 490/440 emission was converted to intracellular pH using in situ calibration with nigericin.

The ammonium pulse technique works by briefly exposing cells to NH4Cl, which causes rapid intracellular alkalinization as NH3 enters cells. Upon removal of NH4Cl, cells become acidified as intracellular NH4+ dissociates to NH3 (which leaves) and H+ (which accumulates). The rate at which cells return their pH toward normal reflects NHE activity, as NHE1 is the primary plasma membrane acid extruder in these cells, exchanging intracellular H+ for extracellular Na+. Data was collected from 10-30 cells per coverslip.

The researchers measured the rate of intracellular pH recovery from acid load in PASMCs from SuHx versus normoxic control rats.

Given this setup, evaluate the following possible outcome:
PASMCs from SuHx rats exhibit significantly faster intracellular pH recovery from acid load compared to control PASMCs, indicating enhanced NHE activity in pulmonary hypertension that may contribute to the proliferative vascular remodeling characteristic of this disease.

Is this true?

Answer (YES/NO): YES